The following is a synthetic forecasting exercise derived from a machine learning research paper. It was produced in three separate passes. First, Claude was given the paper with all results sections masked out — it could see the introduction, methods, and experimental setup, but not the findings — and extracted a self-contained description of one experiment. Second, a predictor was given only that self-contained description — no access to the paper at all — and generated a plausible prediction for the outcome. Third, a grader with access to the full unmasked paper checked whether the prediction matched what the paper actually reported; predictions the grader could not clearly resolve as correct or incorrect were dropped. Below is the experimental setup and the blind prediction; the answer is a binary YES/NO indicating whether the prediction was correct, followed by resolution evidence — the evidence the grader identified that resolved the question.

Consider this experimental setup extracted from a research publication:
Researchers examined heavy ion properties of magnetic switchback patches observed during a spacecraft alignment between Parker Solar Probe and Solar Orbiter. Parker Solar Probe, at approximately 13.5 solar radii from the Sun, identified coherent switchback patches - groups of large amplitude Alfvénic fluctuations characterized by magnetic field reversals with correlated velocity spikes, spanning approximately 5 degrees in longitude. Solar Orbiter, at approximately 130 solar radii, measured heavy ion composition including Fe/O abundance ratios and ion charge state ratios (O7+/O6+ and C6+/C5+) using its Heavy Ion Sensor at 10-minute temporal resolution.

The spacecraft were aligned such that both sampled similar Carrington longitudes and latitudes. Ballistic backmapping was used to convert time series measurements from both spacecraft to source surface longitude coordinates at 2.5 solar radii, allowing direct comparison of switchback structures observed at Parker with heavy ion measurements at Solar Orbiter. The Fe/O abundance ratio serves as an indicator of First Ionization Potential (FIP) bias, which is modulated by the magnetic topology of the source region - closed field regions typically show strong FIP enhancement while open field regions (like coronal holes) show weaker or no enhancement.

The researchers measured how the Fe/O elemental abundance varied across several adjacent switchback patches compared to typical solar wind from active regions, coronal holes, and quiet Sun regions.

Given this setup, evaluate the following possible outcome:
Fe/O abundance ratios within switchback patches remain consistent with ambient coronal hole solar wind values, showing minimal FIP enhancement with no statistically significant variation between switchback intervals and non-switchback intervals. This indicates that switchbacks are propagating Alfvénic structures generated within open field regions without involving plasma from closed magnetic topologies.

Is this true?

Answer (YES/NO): NO